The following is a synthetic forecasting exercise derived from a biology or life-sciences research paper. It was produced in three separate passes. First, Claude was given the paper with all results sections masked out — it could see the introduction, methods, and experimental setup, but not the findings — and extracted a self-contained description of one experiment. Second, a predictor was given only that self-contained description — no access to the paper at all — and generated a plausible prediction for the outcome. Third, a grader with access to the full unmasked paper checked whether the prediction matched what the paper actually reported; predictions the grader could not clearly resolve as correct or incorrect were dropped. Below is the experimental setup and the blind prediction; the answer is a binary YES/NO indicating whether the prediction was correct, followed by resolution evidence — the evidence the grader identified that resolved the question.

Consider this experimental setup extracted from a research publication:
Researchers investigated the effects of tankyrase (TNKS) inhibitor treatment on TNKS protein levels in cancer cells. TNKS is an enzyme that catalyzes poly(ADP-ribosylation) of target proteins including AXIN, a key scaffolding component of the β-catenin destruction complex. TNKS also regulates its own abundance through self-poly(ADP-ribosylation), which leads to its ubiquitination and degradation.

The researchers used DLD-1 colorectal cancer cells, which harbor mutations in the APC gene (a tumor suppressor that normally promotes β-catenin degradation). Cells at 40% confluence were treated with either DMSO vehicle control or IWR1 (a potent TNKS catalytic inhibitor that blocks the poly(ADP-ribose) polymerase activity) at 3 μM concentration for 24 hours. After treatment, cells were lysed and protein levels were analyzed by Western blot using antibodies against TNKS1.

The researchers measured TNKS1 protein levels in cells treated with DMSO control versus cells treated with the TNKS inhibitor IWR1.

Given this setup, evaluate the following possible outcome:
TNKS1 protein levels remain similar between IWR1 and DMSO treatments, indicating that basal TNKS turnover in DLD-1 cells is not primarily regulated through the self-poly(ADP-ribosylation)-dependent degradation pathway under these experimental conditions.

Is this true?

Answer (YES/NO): NO